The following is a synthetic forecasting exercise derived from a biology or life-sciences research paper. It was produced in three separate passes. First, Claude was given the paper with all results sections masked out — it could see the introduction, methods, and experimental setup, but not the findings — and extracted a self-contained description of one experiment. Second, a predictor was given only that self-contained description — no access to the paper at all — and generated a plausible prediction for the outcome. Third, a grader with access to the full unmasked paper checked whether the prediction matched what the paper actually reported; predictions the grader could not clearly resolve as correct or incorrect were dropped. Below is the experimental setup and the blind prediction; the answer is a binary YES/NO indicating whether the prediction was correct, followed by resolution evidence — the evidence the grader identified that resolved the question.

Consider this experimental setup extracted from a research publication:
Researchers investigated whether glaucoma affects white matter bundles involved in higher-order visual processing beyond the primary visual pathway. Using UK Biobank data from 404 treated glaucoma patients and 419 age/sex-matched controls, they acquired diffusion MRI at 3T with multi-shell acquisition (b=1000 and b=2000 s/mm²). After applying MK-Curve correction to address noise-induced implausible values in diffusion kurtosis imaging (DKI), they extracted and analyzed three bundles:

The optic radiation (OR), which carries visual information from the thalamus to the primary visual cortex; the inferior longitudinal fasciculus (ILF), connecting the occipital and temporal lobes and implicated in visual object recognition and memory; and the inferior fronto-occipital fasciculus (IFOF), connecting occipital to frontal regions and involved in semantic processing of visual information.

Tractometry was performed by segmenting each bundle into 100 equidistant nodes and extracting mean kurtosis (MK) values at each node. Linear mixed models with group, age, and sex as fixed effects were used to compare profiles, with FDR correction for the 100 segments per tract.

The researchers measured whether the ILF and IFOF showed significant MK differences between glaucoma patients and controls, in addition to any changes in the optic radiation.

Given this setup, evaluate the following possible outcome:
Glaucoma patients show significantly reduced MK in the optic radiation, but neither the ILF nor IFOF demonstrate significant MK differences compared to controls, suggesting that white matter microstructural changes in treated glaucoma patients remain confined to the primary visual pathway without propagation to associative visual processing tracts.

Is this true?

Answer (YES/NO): NO